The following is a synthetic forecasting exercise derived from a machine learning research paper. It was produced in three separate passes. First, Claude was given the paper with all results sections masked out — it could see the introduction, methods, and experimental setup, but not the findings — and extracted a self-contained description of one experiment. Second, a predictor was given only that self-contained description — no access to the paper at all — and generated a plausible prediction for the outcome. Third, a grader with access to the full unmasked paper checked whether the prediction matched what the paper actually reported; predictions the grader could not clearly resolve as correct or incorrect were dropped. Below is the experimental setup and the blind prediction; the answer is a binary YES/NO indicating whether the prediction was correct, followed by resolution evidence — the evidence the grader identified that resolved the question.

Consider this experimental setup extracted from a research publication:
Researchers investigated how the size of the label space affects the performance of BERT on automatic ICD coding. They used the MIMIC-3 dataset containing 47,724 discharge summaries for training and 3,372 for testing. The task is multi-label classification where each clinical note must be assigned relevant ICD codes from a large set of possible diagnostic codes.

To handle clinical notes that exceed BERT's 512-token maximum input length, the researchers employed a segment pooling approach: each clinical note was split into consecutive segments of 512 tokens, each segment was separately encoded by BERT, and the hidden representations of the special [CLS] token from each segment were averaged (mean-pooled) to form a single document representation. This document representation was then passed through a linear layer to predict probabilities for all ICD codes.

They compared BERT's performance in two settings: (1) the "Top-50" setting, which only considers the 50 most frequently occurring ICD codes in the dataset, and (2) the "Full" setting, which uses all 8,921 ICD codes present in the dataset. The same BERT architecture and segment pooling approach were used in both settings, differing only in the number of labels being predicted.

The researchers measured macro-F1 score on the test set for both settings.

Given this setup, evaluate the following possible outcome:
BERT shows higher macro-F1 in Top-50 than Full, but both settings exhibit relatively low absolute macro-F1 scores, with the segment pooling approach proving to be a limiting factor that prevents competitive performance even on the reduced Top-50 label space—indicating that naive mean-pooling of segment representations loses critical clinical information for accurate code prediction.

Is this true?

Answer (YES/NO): NO